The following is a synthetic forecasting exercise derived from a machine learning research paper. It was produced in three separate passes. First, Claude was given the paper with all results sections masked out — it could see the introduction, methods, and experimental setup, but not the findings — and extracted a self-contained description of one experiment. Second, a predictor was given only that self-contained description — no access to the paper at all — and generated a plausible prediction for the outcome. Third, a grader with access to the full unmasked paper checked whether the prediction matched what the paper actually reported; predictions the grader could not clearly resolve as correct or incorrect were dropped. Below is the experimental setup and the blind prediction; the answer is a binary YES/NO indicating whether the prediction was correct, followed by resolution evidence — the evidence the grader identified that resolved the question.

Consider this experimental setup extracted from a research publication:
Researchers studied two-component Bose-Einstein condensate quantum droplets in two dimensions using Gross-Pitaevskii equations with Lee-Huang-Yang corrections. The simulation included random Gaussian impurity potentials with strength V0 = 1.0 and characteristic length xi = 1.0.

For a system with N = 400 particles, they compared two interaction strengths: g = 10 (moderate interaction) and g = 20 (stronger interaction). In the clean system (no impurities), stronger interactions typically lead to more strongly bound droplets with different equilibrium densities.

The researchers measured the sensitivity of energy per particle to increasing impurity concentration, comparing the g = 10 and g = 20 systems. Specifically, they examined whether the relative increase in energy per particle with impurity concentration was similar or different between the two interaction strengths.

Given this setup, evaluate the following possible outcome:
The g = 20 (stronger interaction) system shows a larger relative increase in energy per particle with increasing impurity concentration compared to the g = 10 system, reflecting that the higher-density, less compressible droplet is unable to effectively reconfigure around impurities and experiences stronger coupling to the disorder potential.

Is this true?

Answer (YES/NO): NO